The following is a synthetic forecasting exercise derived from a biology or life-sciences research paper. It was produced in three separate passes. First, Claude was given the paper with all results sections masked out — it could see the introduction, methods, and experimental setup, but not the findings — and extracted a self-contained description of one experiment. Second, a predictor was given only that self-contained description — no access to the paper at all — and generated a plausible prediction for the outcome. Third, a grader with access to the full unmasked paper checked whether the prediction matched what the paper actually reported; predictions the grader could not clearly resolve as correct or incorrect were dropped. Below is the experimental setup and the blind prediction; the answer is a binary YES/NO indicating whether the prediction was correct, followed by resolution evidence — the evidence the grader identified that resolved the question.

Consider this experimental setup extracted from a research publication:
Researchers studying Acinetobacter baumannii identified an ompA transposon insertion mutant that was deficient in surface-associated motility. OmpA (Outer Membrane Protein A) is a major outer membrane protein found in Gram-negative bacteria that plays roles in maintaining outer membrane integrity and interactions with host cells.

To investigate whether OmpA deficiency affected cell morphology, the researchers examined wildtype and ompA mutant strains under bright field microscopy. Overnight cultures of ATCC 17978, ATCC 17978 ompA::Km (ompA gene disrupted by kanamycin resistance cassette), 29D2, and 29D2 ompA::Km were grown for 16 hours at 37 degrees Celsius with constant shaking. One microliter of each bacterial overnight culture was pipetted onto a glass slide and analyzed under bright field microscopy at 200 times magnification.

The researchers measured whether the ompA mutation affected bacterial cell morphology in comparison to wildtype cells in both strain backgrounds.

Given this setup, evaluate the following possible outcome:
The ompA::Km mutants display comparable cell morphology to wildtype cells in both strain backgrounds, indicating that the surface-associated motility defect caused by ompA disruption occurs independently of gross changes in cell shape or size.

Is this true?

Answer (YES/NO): NO